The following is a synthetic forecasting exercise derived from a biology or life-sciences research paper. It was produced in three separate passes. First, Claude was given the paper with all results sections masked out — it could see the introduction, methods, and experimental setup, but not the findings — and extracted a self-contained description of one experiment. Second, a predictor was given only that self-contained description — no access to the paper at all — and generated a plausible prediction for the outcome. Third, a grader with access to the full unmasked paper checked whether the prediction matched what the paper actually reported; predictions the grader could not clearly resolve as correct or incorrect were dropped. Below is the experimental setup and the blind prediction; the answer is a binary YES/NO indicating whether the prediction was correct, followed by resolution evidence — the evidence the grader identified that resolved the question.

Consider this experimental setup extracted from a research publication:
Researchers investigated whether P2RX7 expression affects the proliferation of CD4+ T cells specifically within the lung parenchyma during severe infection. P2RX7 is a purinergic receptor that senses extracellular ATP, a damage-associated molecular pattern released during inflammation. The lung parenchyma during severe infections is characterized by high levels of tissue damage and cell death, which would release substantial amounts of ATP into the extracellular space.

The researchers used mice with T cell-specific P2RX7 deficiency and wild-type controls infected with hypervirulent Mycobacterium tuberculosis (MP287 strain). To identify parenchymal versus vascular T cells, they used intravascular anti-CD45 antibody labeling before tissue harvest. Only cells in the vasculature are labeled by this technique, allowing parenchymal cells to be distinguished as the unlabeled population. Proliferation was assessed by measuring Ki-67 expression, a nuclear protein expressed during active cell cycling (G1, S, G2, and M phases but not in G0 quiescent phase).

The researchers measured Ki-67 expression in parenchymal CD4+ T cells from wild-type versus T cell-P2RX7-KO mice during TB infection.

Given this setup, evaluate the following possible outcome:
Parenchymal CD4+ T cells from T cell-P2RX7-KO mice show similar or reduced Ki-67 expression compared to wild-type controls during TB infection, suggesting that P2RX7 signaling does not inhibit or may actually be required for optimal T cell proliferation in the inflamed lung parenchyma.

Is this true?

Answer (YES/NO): YES